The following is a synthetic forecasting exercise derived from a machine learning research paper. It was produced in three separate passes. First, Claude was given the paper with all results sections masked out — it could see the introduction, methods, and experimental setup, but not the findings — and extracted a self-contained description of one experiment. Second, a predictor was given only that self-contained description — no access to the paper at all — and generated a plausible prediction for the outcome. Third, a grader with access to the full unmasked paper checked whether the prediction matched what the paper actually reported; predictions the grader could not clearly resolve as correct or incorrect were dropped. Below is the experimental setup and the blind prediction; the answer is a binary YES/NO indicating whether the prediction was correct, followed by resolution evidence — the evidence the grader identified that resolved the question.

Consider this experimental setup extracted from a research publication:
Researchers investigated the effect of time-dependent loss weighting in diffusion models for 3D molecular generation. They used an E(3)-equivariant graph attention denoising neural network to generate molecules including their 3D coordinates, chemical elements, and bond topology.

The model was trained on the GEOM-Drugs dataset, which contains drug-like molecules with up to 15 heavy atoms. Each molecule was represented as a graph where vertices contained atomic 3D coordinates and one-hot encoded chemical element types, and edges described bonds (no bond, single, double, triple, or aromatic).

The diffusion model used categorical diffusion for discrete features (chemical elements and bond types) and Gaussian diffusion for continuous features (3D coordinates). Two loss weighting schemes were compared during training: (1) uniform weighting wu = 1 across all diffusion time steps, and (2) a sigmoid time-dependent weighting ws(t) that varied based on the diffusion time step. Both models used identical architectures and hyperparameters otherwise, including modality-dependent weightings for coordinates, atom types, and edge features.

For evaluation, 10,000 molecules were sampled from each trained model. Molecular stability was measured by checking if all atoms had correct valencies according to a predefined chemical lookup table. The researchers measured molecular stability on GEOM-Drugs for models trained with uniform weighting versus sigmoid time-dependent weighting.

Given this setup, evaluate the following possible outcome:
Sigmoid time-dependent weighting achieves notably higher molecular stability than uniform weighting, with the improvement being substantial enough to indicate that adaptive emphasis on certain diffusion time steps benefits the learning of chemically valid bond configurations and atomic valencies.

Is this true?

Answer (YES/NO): YES